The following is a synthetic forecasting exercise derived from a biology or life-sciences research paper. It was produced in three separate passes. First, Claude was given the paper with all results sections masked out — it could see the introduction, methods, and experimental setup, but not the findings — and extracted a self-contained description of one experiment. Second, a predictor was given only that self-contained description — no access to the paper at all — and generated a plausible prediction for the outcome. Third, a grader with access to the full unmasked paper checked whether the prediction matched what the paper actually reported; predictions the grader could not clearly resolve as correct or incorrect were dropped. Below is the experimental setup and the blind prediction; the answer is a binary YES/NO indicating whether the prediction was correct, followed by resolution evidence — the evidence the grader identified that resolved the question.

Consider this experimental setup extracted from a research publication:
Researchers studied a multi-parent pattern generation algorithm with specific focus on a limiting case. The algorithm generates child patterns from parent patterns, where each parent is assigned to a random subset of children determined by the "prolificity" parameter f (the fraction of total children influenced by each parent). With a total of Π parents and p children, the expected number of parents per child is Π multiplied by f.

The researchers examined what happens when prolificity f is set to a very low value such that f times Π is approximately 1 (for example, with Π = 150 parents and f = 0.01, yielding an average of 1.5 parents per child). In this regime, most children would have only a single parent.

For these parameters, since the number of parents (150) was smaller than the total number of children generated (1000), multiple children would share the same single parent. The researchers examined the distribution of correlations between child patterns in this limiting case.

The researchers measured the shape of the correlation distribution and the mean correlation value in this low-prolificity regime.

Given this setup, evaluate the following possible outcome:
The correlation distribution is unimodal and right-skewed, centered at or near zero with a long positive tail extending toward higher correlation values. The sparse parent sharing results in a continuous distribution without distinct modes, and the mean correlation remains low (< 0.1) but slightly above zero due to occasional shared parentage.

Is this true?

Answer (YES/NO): NO